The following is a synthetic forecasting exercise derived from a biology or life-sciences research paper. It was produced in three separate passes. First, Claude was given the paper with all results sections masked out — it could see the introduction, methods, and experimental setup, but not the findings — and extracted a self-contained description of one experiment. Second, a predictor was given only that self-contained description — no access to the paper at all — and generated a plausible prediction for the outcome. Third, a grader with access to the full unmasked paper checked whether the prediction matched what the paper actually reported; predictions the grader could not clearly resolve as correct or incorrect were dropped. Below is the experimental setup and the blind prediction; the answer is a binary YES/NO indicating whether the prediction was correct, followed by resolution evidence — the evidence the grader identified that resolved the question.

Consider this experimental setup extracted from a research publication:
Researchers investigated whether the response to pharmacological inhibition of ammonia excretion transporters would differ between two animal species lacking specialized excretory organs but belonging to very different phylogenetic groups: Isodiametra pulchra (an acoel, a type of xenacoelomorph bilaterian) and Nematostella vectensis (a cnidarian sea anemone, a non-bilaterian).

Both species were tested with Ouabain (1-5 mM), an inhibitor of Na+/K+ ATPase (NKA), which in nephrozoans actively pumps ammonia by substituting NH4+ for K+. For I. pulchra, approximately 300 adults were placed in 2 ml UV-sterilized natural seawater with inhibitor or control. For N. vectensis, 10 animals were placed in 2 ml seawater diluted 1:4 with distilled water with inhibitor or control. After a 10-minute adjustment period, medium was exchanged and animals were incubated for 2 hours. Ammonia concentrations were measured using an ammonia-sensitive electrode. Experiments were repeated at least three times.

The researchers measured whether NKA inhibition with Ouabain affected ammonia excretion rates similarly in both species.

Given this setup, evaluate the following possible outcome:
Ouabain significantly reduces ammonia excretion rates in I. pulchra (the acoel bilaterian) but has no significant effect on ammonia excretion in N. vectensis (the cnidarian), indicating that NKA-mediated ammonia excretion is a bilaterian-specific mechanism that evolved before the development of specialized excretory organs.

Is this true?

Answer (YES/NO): YES